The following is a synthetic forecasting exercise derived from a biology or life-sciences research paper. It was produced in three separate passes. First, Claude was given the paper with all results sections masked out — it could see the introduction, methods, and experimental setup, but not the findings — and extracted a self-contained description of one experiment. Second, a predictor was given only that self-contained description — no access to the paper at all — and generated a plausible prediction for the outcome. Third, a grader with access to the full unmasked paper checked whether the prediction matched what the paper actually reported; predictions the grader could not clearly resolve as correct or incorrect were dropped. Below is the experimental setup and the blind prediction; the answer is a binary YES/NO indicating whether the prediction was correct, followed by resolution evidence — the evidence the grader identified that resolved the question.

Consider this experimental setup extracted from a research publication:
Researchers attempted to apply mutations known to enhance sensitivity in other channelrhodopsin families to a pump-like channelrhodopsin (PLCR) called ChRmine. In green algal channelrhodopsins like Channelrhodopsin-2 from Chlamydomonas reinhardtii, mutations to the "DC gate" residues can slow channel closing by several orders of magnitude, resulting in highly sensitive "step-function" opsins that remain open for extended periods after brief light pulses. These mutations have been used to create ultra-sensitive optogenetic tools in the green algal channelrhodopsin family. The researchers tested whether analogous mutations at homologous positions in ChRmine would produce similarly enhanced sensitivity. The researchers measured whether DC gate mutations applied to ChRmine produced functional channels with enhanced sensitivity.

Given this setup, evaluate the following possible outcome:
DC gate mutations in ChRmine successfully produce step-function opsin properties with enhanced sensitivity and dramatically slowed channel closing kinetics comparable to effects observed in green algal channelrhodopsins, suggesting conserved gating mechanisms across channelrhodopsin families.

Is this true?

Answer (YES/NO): NO